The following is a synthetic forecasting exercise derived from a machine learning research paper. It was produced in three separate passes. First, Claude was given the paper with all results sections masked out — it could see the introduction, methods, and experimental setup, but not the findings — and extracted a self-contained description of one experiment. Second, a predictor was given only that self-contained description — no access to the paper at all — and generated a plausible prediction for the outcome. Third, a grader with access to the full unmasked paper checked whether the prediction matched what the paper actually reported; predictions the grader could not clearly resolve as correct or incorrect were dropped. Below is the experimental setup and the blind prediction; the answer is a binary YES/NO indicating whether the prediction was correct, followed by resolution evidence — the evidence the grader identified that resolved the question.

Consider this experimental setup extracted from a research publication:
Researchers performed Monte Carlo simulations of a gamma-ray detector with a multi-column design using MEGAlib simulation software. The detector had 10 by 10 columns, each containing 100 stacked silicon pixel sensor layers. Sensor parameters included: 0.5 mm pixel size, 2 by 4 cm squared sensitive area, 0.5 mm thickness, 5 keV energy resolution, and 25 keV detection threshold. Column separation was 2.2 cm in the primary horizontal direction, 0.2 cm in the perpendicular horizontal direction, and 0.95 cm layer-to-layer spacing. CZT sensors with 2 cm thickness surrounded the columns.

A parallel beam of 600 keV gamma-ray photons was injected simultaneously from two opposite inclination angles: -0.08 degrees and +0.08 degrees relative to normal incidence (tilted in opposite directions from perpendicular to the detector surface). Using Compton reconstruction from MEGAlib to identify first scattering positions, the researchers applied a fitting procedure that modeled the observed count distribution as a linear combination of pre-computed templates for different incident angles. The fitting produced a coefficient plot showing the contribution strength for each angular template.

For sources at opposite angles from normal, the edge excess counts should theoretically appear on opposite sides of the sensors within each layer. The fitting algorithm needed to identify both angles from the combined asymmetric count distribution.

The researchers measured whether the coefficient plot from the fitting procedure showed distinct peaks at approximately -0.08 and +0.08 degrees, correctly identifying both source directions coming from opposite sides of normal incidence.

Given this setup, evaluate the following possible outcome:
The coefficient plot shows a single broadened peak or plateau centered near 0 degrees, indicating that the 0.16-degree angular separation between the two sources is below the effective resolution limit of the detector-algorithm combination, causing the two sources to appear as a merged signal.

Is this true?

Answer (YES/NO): NO